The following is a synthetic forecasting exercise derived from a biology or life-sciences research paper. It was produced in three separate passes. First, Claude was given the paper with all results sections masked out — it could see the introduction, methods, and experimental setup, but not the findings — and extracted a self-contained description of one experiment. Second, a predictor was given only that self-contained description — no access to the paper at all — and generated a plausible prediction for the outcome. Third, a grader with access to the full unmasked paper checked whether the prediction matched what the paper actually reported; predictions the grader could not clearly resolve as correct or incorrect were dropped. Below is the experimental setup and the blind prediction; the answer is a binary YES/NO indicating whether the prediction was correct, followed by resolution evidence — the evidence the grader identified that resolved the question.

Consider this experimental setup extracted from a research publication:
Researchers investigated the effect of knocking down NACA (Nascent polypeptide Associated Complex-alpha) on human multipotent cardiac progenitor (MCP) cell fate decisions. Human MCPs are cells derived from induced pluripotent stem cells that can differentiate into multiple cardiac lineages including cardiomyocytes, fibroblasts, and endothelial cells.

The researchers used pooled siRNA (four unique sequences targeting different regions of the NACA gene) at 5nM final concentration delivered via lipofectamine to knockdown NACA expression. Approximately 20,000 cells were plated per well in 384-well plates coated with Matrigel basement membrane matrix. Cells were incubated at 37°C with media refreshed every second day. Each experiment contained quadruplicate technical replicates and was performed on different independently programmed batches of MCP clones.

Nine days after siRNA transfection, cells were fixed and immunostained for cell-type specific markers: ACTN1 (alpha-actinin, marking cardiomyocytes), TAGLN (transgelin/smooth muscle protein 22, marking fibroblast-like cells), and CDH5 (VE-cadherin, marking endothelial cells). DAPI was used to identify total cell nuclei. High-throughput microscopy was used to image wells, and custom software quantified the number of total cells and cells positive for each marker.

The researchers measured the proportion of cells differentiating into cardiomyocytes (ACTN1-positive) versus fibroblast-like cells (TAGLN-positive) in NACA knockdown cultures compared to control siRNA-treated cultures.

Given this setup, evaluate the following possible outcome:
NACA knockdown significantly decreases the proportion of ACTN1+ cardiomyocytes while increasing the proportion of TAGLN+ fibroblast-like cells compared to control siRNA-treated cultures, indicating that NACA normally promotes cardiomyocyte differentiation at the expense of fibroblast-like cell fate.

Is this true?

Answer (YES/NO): YES